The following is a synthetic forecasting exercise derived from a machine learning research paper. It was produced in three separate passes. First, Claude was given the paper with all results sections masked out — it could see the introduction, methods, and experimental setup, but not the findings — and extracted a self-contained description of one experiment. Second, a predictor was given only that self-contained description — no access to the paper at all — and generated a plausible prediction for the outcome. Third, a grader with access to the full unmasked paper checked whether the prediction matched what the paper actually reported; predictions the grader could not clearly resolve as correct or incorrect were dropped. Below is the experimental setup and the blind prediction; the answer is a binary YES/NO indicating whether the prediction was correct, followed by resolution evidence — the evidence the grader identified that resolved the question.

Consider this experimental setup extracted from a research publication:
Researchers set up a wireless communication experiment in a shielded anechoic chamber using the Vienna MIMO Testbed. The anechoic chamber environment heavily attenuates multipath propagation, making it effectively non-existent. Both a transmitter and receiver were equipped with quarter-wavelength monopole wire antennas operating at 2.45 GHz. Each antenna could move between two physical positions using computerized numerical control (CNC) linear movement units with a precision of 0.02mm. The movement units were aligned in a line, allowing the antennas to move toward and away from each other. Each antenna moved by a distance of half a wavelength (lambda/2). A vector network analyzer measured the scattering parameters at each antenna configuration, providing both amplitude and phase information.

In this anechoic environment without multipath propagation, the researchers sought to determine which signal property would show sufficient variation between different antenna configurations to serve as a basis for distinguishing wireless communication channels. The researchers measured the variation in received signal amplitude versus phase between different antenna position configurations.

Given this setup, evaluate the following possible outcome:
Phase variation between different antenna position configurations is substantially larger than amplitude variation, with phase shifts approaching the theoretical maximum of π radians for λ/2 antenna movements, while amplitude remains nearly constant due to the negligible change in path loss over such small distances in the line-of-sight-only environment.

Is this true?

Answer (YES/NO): YES